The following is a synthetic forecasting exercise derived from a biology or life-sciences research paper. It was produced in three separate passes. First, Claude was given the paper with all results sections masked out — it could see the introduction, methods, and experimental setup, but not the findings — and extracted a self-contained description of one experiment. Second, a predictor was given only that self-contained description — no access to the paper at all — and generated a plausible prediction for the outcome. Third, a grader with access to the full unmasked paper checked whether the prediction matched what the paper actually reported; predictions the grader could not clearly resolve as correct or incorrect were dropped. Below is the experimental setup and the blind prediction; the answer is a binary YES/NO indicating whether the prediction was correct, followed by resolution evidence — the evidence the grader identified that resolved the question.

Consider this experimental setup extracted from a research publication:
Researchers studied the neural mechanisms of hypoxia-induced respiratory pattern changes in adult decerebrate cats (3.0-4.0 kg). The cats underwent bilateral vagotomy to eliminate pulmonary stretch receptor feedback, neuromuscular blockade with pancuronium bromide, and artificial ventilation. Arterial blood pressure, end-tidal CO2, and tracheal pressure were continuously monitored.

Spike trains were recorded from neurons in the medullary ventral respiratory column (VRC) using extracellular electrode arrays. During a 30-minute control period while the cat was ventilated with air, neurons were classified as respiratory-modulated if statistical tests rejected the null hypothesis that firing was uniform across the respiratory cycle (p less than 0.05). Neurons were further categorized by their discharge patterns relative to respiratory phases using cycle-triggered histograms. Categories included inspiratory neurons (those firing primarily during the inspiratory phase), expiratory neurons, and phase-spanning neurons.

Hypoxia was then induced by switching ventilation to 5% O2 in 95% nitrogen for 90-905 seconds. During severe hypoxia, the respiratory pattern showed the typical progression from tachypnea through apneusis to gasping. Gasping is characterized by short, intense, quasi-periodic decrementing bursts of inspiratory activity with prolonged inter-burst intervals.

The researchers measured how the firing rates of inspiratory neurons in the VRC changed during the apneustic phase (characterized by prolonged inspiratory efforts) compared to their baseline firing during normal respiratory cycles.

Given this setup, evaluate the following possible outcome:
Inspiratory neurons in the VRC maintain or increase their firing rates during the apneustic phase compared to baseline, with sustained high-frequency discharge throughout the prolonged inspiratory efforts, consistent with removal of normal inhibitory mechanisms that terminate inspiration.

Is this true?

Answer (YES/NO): YES